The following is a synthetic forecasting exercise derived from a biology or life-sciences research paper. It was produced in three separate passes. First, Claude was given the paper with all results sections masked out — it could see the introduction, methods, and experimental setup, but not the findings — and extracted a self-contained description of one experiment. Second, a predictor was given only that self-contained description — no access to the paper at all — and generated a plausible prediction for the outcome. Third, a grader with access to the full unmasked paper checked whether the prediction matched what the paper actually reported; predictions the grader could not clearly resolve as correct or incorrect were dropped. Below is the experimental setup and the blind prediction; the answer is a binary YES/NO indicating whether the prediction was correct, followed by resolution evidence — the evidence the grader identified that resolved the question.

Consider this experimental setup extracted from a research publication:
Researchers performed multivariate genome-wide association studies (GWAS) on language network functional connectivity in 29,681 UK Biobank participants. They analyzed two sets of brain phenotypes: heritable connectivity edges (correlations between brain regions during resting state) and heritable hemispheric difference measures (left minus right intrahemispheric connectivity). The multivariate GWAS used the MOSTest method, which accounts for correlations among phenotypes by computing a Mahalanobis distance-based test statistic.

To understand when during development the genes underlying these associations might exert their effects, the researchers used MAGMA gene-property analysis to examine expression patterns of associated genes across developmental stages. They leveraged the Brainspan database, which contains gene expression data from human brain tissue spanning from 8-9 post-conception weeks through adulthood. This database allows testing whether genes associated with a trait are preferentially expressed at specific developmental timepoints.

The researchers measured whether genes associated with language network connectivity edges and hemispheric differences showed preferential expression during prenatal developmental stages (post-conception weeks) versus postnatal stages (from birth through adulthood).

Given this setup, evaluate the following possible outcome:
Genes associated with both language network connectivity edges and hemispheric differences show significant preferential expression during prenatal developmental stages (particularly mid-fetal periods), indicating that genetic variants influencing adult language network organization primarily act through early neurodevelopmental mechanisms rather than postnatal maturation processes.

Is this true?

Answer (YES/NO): YES